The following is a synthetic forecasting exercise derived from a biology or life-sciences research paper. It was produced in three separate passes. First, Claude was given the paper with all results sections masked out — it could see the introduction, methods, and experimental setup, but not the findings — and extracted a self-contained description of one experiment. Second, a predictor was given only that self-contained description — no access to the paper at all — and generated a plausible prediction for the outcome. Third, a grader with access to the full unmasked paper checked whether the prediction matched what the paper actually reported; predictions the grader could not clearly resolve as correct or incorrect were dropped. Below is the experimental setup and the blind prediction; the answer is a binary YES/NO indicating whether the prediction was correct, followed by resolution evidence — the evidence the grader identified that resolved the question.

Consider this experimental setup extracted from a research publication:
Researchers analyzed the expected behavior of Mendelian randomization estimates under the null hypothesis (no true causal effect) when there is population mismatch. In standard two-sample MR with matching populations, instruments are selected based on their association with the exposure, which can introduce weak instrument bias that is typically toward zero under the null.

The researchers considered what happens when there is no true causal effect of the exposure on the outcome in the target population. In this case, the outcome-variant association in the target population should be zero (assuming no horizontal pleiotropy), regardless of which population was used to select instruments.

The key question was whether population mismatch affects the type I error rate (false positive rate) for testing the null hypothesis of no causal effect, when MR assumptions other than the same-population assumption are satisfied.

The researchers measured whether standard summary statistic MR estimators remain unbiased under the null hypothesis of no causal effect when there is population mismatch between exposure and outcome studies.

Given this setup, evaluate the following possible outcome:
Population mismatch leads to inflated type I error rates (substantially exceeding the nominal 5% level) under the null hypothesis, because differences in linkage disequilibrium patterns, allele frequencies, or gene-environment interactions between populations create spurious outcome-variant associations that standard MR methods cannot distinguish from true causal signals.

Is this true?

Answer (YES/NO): NO